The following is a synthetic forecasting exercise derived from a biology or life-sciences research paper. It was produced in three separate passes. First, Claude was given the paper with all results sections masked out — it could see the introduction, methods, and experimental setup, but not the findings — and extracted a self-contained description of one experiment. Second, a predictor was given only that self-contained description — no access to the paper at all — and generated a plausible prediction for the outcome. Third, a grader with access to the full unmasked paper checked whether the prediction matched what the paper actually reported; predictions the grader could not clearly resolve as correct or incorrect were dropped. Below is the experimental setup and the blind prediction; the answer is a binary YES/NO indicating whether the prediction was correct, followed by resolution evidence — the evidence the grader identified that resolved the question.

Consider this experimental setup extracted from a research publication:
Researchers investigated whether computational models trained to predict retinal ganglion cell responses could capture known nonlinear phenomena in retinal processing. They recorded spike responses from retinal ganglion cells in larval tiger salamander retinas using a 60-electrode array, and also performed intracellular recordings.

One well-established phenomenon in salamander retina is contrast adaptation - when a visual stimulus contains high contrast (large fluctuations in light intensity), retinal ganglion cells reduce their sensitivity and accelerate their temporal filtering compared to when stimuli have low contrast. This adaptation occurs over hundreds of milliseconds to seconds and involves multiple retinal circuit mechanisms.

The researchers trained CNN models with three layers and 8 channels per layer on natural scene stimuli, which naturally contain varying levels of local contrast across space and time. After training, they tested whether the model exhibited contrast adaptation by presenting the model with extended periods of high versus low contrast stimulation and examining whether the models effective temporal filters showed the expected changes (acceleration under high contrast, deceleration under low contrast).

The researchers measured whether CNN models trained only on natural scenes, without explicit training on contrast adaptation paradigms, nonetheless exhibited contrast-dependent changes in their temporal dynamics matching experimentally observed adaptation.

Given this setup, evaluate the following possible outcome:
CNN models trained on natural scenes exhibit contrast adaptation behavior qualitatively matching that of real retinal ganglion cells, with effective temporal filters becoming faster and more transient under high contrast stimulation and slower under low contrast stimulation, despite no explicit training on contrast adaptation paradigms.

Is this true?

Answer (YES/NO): YES